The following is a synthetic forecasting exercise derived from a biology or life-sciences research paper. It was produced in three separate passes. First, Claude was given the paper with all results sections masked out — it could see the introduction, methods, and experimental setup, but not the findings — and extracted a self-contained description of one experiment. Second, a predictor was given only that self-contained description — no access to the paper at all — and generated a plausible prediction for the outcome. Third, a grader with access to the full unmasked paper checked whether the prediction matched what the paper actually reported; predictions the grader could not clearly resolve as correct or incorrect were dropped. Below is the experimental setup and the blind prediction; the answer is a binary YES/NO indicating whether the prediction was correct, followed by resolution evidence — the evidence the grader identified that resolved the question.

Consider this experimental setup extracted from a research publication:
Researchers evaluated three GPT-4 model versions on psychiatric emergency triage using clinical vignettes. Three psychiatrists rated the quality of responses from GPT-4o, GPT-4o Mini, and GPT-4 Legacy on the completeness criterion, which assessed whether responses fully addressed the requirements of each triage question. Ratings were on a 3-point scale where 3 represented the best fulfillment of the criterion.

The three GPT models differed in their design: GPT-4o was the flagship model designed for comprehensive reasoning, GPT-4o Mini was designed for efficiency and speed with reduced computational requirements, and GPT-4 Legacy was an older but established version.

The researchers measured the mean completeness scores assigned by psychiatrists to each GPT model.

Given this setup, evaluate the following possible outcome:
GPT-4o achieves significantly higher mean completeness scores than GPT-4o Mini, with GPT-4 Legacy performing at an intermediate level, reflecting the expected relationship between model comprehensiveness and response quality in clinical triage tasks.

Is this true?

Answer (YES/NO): NO